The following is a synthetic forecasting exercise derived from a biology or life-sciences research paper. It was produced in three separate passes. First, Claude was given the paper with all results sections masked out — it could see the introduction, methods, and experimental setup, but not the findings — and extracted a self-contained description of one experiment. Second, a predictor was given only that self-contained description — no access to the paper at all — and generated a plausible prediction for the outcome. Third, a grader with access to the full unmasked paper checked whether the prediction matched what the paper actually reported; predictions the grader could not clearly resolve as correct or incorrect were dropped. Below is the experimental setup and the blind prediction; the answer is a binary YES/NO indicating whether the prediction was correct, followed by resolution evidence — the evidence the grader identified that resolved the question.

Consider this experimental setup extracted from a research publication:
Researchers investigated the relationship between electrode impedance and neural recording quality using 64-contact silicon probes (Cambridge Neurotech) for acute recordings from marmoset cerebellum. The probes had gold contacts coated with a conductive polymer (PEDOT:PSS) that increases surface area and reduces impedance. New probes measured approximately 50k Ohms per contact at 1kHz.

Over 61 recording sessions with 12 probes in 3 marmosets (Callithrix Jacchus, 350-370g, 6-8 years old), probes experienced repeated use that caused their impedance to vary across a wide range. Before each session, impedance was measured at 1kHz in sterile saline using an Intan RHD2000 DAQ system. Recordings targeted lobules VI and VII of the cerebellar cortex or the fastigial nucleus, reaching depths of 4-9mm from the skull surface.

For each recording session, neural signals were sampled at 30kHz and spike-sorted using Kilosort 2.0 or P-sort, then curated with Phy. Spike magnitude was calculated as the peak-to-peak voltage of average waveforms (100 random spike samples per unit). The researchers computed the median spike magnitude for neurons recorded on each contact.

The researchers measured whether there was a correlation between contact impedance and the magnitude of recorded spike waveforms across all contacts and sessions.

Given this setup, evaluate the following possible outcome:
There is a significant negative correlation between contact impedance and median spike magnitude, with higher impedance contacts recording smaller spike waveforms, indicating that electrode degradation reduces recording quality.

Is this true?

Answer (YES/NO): YES